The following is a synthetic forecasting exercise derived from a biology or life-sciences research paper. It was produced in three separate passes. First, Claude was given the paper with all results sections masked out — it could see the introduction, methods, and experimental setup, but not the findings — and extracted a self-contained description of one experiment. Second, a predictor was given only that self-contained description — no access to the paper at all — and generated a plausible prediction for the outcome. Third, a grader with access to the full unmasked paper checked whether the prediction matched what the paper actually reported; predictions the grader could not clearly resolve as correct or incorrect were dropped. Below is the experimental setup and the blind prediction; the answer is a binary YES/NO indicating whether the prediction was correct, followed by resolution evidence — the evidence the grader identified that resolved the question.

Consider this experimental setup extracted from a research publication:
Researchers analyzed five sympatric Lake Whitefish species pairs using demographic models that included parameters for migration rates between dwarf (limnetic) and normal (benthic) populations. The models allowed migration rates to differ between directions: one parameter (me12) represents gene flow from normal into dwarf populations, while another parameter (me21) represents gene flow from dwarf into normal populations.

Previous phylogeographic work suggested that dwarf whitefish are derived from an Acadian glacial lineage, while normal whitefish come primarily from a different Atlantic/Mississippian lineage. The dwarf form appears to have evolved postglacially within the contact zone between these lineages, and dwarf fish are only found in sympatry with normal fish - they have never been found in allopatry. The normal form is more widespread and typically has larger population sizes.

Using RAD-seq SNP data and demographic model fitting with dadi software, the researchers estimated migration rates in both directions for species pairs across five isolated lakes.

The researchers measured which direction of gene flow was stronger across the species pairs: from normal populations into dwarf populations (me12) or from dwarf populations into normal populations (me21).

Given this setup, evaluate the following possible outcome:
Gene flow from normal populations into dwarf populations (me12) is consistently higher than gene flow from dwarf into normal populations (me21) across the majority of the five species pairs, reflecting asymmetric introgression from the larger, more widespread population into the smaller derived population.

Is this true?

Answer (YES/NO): NO